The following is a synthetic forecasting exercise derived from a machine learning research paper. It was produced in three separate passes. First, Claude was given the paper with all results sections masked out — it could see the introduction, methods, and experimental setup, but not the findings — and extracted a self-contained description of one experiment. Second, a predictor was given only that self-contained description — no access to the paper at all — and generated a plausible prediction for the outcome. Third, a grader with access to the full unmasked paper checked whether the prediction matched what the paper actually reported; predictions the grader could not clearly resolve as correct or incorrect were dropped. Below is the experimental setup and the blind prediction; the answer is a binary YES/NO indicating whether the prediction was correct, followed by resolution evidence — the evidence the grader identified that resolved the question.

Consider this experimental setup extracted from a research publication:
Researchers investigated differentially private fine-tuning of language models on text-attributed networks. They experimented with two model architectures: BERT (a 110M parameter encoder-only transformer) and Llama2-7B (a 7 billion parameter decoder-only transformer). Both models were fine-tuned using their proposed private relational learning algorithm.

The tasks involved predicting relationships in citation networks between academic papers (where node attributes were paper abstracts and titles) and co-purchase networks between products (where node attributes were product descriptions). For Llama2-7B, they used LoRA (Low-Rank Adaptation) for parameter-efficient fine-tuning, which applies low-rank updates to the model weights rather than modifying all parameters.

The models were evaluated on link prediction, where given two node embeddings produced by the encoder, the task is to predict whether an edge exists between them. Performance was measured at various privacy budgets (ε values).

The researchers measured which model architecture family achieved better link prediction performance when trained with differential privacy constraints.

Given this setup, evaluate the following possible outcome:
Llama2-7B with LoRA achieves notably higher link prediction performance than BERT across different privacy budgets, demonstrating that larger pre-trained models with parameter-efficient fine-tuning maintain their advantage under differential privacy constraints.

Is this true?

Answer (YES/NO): NO